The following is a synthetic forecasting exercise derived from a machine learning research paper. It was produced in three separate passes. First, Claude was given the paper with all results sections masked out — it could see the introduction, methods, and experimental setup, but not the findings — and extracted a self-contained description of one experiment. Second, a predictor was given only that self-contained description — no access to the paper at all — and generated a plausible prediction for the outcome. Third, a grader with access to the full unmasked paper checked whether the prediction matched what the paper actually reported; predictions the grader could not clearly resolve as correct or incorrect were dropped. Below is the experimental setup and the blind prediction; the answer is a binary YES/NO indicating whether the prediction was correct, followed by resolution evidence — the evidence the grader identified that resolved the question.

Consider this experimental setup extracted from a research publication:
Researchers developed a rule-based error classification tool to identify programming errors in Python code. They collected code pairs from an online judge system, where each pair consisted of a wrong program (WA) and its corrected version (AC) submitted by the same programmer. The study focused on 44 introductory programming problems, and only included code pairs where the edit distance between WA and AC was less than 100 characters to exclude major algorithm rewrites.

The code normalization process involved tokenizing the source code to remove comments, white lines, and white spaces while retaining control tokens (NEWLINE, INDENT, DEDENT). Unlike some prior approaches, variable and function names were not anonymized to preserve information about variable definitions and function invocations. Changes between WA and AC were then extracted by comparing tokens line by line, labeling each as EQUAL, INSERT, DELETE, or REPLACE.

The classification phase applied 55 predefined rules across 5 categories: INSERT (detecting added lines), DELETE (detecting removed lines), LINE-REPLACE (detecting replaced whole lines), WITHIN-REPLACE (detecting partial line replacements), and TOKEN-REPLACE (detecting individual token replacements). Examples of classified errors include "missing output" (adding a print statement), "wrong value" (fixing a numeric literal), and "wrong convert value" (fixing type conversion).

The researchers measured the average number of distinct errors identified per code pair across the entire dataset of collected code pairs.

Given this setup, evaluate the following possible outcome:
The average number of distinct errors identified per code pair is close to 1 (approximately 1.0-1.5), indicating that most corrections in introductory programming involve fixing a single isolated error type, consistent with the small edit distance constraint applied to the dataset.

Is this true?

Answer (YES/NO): NO